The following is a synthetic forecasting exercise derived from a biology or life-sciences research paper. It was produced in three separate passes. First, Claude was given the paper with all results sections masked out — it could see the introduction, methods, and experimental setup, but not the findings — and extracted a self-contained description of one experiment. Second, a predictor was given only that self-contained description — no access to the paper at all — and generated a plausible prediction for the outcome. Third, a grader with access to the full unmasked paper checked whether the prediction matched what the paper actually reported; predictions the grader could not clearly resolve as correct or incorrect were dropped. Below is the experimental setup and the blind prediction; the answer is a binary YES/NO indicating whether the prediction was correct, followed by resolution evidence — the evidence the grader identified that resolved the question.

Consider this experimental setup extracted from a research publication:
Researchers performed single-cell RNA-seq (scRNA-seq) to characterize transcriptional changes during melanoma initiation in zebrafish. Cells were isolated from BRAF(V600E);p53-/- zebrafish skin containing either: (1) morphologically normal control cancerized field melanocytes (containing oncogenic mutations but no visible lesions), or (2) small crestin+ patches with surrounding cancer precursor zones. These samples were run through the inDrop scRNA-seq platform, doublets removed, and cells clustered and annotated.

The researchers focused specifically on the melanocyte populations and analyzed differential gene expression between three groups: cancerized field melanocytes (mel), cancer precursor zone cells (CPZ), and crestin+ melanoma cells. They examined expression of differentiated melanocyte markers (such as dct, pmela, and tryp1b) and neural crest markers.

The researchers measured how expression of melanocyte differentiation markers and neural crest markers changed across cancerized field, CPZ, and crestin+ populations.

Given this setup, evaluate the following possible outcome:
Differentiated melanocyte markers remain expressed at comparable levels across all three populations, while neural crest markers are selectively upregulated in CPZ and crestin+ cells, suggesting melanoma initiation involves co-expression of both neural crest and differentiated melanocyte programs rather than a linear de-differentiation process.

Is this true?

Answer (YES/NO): NO